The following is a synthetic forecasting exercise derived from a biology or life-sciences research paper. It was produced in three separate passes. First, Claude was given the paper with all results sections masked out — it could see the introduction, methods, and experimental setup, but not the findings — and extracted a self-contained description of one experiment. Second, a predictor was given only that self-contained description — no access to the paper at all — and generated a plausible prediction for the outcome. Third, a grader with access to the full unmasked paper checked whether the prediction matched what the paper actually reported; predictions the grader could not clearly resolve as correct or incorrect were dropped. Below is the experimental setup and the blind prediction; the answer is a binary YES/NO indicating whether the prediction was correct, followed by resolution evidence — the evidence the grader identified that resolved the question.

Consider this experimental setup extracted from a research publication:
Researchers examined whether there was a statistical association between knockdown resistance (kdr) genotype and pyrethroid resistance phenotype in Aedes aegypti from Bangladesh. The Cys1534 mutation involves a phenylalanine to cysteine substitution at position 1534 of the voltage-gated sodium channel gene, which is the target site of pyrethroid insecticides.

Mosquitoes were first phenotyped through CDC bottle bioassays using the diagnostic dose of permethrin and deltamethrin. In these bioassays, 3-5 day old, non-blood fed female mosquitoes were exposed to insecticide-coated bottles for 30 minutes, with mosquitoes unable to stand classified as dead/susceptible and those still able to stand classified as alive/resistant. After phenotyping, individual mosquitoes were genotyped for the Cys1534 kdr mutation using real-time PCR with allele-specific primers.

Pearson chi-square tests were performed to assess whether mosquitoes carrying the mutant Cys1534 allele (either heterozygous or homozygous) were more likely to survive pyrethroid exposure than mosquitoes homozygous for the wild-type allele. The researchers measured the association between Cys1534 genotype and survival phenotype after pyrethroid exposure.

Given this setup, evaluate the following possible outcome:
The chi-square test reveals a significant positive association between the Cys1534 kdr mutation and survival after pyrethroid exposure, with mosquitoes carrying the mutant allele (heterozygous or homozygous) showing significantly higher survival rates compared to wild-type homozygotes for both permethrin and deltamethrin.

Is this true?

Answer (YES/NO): NO